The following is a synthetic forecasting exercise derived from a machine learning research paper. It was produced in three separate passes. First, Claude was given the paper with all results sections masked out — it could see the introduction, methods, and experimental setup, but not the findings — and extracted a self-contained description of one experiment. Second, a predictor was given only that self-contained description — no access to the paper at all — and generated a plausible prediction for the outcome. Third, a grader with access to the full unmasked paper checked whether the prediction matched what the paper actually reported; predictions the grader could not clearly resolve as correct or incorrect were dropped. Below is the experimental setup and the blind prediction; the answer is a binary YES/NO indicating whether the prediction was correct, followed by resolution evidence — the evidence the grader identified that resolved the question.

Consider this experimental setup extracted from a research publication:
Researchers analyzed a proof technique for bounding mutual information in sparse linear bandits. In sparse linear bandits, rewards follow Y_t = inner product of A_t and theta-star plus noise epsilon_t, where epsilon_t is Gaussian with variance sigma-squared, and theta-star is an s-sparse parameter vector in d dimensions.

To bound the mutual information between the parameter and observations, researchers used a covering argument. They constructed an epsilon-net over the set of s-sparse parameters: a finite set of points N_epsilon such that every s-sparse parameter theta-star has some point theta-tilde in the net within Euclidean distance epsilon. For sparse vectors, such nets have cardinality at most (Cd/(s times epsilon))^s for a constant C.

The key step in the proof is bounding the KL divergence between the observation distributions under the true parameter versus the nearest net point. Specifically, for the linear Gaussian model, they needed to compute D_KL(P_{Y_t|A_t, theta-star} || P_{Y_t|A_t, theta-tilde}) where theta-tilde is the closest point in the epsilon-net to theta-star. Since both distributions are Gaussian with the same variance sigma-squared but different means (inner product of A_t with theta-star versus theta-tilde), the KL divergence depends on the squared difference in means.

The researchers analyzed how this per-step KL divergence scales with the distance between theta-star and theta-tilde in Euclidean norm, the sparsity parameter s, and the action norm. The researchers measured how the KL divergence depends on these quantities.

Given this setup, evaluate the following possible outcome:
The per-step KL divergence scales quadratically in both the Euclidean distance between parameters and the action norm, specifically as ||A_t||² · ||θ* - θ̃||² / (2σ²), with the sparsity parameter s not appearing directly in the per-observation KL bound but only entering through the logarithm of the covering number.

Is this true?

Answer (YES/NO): NO